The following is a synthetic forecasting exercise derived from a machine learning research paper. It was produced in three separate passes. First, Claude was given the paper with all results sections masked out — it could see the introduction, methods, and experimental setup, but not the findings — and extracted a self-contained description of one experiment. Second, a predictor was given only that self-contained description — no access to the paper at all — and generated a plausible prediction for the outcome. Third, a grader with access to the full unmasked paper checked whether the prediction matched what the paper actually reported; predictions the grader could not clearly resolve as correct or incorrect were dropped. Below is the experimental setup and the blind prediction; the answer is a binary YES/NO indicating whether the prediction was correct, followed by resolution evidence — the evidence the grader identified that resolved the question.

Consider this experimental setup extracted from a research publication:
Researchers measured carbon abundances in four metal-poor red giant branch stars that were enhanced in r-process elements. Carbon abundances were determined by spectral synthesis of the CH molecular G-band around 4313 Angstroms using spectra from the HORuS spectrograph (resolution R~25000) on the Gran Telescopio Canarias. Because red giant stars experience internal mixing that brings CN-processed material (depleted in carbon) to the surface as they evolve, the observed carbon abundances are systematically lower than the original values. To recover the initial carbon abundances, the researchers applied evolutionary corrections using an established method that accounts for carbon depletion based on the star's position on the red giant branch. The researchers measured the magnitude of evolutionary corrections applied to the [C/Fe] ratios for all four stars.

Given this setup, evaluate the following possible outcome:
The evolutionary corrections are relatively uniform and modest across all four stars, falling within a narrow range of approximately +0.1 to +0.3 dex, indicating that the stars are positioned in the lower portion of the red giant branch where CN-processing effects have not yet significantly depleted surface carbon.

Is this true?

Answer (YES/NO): NO